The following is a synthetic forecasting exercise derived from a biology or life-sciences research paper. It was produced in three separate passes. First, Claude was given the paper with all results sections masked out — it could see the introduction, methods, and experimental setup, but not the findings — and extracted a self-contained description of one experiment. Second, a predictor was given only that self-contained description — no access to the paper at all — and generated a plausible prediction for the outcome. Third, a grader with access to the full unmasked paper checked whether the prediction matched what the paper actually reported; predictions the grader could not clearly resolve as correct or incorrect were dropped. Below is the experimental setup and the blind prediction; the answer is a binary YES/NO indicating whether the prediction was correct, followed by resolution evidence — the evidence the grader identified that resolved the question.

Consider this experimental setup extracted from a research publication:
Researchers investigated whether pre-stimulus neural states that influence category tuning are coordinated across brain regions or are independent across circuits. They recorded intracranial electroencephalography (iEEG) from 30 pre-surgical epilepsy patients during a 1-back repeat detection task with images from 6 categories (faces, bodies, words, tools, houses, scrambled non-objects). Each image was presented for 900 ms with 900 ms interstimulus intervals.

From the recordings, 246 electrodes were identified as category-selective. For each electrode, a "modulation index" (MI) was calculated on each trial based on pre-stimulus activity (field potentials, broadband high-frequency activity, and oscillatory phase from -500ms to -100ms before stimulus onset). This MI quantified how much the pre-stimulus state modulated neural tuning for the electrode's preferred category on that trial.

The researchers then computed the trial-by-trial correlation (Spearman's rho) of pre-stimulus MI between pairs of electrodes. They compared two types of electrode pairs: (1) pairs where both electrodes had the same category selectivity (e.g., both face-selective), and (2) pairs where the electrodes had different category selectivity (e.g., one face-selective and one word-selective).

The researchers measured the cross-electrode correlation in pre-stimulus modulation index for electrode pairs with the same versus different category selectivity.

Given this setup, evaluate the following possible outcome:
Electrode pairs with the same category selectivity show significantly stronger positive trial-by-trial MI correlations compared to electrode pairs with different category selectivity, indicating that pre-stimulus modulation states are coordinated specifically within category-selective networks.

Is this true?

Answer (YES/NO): YES